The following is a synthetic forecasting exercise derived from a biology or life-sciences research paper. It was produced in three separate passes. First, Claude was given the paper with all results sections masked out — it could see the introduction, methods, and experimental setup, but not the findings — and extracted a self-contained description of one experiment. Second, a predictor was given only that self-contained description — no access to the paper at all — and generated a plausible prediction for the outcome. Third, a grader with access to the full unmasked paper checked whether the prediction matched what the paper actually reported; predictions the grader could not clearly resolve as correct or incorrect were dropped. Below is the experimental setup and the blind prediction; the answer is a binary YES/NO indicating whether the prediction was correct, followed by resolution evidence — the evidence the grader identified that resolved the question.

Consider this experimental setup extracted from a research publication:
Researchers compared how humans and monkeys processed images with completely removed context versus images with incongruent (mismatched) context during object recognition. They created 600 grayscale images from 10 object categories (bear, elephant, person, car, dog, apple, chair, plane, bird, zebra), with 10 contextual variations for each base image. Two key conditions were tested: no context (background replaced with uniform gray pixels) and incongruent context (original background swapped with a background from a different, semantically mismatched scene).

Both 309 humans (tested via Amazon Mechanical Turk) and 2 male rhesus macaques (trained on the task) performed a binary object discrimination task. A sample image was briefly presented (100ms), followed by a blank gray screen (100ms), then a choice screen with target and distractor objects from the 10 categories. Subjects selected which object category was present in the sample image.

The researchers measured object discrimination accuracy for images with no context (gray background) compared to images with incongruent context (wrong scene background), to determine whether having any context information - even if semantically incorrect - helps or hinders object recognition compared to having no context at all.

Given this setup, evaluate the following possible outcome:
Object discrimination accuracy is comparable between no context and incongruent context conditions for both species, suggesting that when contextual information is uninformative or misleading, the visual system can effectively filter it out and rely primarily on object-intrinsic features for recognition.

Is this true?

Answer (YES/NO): NO